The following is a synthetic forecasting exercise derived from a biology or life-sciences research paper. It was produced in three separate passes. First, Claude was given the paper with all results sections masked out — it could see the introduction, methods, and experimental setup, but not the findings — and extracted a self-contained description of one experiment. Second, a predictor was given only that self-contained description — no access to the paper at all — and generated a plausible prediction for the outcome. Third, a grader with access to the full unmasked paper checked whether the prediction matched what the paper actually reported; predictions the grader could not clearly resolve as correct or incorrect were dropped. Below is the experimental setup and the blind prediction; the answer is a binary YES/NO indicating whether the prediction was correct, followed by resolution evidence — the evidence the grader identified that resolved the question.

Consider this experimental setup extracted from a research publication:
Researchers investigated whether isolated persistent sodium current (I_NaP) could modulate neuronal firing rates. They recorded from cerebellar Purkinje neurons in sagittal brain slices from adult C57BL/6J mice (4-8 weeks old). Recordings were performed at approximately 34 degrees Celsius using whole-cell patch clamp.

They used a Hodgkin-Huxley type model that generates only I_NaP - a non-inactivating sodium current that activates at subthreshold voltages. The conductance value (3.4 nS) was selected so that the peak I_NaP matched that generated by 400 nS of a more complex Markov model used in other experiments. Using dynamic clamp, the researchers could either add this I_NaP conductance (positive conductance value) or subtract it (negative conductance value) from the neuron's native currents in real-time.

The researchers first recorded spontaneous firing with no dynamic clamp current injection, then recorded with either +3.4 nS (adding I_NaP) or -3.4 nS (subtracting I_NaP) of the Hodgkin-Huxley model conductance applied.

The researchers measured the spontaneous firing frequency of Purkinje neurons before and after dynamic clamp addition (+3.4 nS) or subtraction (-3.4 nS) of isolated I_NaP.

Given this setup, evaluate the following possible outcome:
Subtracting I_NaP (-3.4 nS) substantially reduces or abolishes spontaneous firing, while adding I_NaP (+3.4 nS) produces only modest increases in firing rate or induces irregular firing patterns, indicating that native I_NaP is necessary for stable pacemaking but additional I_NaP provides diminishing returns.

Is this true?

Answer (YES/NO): NO